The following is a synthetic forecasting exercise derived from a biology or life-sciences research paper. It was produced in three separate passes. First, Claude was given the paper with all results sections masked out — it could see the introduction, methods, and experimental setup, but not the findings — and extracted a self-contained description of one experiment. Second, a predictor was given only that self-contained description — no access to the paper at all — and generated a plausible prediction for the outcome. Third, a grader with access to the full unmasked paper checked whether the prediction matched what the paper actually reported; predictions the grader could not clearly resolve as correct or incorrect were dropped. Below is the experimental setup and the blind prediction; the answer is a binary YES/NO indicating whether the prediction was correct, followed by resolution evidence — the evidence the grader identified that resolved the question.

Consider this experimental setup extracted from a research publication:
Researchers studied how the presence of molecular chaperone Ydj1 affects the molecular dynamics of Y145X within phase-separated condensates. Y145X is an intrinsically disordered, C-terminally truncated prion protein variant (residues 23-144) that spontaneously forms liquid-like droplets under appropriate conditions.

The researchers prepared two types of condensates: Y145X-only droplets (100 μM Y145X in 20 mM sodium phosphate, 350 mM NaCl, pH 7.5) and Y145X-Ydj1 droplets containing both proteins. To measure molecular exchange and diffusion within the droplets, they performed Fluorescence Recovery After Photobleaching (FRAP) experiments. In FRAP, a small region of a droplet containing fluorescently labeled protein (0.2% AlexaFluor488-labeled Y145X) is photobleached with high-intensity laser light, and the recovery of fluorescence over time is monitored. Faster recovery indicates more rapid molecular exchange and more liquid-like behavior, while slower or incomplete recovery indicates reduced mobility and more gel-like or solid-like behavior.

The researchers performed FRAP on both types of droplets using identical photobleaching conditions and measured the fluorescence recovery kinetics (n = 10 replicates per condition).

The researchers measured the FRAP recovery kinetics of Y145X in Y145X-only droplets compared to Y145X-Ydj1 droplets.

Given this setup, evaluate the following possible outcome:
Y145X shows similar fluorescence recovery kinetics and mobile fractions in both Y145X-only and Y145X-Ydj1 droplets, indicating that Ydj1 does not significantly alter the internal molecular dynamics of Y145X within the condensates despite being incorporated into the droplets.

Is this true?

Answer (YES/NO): YES